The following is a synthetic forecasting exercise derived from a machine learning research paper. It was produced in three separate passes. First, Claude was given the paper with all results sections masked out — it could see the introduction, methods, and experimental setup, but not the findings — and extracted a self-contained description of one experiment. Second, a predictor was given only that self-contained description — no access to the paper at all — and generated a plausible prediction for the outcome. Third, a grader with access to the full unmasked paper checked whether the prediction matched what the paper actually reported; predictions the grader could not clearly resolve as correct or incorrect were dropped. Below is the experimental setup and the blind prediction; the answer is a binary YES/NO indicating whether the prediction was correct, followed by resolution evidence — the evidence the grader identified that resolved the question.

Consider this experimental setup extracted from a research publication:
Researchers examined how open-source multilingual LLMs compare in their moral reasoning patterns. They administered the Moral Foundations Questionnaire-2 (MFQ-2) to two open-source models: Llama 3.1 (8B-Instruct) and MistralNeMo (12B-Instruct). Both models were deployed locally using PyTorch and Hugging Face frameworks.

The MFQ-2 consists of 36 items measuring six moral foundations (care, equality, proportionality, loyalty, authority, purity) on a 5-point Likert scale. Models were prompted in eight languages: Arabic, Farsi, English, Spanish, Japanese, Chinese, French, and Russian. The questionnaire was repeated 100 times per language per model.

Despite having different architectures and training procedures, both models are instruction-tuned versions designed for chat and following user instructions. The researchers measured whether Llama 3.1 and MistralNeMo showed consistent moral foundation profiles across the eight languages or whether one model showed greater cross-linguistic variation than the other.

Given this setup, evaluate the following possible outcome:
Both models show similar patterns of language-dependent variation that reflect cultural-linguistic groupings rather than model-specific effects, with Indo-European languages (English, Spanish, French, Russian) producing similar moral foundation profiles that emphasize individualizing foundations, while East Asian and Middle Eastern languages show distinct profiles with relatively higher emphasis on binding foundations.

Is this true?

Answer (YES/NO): NO